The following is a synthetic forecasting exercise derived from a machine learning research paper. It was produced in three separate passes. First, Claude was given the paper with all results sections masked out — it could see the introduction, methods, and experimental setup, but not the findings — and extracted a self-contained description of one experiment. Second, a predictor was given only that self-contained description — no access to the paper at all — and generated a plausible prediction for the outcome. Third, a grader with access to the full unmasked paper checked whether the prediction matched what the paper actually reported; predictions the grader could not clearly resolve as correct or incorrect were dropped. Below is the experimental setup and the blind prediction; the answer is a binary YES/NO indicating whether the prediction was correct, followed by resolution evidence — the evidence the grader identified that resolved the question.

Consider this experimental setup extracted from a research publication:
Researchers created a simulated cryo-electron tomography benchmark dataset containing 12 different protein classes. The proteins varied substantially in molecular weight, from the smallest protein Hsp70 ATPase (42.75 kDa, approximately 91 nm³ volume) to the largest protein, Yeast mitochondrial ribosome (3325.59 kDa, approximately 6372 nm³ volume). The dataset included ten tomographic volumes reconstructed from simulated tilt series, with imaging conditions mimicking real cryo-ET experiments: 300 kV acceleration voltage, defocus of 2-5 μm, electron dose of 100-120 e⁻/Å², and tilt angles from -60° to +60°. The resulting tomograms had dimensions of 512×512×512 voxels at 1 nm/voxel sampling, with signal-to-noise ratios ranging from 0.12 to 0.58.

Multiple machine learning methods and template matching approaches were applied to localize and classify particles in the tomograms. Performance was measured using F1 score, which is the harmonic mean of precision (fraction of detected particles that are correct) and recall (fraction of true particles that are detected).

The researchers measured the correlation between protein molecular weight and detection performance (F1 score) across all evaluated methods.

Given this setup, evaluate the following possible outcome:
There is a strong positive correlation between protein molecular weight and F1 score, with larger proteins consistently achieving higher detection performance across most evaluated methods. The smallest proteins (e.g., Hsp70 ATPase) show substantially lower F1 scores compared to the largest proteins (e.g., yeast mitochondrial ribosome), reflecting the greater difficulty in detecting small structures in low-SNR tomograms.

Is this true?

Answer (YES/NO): YES